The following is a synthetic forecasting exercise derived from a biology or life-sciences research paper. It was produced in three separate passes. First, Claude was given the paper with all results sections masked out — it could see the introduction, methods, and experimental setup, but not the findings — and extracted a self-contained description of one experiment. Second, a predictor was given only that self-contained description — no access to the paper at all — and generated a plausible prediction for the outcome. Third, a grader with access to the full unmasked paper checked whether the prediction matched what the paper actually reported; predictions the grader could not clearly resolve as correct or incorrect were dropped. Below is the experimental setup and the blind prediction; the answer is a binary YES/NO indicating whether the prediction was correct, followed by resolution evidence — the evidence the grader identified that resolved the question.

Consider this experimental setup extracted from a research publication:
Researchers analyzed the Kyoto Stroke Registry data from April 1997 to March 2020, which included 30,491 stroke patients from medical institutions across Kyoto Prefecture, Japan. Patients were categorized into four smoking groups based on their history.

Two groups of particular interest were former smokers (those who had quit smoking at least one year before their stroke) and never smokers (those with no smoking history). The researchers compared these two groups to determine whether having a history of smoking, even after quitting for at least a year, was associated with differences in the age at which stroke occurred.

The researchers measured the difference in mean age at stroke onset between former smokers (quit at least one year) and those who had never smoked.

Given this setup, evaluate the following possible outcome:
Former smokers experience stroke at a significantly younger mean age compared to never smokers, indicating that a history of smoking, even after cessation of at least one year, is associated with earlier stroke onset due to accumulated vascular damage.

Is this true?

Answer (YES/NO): YES